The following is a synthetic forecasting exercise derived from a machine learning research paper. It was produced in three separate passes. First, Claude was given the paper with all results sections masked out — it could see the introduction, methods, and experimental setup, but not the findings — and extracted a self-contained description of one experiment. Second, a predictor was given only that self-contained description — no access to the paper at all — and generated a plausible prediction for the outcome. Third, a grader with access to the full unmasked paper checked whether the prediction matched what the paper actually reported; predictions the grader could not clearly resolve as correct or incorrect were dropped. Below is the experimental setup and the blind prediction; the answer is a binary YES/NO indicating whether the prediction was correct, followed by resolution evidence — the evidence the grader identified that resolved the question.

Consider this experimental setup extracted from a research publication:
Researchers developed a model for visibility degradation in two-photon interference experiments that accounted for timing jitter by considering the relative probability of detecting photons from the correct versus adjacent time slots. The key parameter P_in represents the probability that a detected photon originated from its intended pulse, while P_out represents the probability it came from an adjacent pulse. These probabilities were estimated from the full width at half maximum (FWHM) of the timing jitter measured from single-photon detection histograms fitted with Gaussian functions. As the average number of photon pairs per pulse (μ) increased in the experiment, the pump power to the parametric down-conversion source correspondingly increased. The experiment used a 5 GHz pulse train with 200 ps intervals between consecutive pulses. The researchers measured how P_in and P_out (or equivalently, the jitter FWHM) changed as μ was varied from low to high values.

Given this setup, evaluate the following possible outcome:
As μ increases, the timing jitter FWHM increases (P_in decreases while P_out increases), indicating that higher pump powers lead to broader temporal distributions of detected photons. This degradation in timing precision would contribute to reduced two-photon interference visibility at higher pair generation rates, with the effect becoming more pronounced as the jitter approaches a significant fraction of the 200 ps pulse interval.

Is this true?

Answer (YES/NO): YES